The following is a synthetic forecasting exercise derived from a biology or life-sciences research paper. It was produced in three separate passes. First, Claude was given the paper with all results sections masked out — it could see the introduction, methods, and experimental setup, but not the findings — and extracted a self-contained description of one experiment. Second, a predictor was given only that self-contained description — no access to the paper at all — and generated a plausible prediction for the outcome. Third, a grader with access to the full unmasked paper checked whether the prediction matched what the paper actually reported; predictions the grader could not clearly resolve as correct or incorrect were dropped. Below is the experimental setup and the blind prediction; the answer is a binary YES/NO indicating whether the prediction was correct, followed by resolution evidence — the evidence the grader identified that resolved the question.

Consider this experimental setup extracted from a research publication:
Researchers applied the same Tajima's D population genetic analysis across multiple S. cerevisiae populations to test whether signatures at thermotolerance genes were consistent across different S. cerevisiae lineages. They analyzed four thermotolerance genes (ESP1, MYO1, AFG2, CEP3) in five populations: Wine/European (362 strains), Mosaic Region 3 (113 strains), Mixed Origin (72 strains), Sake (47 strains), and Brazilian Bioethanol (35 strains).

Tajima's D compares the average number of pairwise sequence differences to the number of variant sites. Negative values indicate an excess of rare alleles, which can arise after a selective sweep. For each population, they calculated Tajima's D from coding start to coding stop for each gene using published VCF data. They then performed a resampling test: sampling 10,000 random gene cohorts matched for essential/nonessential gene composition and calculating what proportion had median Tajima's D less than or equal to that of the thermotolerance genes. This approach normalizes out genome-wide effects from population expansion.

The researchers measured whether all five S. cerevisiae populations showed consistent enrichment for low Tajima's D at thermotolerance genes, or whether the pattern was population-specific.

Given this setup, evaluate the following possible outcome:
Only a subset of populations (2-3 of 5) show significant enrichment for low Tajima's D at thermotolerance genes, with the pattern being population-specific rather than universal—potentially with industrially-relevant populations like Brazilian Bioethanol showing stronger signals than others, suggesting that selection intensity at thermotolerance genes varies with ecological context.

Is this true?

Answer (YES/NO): YES